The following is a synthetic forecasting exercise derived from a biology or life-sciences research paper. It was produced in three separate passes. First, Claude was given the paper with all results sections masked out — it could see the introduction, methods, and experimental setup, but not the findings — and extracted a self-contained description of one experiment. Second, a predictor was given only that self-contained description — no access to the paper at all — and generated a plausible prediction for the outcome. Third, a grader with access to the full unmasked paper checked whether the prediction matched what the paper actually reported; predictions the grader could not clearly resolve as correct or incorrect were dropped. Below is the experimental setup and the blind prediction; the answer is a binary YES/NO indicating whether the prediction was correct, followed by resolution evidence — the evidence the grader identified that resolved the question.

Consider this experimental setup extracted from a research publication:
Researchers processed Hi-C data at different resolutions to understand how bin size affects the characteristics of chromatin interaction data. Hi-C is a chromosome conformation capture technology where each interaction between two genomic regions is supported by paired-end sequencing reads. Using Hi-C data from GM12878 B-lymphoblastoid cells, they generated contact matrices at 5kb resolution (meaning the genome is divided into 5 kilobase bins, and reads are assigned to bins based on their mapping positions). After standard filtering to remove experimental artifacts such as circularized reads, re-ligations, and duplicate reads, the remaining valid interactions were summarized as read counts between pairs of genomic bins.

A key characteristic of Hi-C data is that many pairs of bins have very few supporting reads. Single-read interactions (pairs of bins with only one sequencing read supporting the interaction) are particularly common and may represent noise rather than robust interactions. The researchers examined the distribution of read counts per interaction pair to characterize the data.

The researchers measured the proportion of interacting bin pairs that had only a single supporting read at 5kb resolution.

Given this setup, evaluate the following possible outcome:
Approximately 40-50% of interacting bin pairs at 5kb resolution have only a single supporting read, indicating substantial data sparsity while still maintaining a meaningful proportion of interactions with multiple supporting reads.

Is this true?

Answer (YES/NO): NO